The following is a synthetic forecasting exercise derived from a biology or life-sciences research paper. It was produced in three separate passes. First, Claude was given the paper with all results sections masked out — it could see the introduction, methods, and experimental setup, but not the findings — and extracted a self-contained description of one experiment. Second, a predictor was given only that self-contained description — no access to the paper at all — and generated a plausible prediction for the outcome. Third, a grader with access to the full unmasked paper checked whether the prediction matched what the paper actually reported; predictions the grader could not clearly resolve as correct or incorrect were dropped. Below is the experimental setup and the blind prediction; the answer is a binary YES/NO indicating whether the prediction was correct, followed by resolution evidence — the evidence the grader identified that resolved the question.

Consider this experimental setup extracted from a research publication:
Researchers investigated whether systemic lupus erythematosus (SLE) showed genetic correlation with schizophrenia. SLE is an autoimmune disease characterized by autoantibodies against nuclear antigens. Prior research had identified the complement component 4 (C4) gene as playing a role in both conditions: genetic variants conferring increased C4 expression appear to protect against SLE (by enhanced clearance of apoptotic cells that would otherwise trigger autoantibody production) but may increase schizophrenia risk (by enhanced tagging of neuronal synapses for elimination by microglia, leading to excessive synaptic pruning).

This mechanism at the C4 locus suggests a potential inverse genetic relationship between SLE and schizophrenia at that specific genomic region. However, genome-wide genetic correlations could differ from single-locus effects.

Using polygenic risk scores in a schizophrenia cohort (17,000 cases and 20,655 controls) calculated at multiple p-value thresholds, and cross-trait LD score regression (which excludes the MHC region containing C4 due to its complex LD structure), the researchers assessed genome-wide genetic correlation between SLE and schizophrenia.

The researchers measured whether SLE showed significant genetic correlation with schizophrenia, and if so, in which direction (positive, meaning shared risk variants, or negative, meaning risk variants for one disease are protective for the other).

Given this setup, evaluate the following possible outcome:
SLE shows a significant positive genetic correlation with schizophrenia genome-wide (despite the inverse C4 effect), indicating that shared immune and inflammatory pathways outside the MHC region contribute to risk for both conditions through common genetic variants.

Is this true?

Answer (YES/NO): YES